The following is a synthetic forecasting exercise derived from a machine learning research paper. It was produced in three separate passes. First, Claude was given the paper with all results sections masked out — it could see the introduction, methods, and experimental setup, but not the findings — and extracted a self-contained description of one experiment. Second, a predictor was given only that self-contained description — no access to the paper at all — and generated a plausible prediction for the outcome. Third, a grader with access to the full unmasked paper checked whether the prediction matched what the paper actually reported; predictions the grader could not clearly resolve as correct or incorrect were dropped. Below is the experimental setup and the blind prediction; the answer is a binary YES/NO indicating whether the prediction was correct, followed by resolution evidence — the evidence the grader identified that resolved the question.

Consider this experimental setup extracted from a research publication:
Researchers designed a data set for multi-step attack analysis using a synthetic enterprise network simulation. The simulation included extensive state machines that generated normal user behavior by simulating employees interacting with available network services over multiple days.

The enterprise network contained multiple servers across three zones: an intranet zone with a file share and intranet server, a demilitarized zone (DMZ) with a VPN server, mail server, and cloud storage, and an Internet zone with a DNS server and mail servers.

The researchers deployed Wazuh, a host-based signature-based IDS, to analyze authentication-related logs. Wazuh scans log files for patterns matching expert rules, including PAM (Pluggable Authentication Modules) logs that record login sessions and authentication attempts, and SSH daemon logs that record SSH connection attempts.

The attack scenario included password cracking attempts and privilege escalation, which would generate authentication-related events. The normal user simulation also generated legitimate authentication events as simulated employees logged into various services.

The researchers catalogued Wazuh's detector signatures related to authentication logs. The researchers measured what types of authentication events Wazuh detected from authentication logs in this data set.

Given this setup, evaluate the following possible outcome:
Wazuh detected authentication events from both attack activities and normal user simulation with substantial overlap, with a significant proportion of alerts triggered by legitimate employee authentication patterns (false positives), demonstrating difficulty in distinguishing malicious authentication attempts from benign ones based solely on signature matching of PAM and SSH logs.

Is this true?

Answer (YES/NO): NO